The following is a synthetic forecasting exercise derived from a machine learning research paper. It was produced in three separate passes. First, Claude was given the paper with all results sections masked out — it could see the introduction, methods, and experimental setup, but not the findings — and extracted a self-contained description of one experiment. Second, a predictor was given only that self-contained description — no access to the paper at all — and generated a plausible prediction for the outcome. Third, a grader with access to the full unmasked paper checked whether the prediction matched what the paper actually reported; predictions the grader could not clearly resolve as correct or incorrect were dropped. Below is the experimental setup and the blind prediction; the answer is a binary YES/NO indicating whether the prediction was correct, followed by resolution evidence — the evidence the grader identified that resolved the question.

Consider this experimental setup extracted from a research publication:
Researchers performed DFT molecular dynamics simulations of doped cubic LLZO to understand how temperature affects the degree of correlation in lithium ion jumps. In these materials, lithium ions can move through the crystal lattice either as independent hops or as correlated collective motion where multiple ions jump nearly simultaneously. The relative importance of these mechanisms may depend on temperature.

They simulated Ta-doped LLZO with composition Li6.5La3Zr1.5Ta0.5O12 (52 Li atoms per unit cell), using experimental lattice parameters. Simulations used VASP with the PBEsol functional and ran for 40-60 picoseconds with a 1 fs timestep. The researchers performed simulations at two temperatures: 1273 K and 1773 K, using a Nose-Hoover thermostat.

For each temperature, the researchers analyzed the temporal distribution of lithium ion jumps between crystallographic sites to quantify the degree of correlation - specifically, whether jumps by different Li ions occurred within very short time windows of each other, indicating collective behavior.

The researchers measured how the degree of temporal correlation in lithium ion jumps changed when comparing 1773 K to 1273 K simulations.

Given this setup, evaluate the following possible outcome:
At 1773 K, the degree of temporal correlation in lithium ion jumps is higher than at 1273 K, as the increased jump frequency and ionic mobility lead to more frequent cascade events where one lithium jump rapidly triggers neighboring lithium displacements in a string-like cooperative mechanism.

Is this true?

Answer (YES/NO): YES